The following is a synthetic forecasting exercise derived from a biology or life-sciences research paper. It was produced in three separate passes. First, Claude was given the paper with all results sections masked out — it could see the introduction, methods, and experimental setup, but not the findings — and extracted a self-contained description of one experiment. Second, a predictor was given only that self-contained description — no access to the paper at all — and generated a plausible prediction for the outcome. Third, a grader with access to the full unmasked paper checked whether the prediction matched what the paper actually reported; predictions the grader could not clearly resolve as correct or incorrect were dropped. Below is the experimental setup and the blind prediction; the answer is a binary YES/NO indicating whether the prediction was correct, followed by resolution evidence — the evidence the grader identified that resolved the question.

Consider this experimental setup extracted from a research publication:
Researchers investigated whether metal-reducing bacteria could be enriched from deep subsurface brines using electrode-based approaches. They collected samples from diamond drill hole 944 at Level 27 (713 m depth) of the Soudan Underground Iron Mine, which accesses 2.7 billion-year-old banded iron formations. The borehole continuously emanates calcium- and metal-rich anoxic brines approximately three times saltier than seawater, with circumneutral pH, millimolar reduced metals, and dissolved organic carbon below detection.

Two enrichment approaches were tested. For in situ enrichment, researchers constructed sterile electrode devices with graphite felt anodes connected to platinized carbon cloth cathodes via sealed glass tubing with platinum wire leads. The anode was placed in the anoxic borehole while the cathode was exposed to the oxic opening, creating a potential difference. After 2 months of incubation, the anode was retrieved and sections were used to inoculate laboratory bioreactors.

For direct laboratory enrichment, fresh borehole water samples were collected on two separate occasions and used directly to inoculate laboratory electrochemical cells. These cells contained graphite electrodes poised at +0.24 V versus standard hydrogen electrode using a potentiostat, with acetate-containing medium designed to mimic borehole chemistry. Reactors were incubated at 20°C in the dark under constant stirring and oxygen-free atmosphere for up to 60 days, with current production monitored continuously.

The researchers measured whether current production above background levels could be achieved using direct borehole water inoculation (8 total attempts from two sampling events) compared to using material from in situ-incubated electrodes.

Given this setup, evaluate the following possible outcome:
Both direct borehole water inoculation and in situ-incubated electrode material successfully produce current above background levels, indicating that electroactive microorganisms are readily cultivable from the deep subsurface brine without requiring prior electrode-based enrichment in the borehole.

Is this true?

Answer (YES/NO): NO